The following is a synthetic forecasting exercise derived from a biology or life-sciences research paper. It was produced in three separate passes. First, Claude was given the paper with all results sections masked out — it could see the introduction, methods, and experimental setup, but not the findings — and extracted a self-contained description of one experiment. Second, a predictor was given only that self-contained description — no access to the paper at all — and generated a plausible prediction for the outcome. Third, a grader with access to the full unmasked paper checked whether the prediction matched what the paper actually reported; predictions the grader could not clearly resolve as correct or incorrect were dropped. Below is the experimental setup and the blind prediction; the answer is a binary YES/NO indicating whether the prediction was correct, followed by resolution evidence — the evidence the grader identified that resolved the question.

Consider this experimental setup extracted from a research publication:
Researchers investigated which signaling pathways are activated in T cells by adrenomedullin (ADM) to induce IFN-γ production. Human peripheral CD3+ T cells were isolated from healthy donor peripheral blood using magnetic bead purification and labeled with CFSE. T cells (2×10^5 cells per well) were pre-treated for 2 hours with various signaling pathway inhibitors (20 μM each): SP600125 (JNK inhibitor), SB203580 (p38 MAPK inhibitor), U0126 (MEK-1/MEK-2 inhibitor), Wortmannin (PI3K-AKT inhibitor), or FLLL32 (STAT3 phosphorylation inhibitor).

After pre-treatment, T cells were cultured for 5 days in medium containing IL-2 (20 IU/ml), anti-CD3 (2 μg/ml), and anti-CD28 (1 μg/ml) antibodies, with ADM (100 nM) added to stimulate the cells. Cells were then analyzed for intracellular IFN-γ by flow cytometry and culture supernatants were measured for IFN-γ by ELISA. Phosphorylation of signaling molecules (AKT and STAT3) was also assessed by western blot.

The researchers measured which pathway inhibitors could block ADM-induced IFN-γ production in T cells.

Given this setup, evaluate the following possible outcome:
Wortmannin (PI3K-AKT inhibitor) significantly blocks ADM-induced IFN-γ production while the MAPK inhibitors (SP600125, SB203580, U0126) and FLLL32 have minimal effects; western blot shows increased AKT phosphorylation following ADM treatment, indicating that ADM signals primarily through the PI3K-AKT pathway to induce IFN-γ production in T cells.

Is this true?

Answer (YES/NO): NO